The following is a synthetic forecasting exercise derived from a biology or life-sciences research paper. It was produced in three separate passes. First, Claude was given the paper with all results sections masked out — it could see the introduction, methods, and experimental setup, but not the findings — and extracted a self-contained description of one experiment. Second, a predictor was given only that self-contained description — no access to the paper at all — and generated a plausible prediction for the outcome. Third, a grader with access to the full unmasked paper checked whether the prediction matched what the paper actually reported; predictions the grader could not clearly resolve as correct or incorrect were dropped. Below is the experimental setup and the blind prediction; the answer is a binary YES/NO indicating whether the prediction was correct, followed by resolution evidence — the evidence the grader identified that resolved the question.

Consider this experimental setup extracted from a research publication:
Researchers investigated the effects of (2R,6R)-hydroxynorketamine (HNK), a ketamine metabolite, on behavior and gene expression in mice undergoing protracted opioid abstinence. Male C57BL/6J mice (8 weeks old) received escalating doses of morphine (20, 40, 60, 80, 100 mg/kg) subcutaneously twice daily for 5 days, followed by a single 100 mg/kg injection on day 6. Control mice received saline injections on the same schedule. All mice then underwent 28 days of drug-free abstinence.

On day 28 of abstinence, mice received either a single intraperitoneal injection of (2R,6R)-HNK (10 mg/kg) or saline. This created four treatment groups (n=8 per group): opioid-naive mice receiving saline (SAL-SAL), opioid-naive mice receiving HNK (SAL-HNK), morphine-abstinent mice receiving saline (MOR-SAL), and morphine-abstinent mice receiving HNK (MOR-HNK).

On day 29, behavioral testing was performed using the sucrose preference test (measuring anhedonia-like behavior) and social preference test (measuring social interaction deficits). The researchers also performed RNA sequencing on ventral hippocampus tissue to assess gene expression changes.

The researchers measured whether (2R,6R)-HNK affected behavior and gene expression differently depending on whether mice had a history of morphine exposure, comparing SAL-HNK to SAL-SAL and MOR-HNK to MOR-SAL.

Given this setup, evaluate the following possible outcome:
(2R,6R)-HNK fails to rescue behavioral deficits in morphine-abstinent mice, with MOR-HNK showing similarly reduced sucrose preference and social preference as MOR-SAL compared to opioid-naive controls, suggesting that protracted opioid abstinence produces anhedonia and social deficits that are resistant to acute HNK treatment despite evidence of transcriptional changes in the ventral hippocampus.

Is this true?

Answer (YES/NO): NO